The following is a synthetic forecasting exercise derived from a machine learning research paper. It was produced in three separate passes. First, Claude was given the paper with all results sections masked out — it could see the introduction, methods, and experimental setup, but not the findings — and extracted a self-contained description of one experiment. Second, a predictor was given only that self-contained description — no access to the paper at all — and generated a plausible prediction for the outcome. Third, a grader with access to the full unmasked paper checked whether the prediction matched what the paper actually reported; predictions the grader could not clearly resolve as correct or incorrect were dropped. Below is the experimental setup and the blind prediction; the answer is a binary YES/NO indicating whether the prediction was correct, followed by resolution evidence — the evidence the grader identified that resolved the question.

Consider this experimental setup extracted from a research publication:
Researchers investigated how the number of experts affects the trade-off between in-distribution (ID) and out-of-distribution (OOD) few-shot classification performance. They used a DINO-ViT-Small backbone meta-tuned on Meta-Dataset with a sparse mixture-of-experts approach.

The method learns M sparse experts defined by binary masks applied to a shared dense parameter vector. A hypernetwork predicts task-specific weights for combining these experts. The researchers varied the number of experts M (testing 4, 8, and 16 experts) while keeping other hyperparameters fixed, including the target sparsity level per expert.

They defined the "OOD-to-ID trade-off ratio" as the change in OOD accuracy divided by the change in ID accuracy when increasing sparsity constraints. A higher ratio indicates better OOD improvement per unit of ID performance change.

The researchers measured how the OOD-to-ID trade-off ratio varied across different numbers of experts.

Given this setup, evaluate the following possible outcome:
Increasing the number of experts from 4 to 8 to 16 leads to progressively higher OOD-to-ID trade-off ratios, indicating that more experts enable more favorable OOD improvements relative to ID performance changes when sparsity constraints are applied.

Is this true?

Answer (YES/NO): NO